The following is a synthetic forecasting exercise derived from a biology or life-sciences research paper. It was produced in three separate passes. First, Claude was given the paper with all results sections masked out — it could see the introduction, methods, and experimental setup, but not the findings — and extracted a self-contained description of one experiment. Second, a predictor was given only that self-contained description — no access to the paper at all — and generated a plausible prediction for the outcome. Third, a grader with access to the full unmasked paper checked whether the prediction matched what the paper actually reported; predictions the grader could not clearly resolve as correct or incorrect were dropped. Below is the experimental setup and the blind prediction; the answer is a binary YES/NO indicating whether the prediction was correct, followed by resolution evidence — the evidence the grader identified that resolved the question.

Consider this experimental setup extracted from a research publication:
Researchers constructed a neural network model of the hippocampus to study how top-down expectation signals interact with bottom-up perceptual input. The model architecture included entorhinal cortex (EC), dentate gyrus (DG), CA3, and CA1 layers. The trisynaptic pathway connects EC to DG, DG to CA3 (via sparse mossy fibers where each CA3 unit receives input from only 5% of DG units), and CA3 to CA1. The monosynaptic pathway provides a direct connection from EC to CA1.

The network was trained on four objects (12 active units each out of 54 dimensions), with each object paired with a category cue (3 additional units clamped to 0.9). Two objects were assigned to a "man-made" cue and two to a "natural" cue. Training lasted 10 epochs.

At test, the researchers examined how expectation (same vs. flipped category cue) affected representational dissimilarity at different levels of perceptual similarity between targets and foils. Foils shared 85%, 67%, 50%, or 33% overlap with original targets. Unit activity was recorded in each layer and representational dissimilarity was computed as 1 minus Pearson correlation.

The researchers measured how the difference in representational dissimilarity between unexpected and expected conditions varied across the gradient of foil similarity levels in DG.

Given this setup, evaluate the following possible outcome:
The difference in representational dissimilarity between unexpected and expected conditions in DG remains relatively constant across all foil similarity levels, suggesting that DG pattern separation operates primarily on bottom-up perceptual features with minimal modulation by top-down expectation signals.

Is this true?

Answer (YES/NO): NO